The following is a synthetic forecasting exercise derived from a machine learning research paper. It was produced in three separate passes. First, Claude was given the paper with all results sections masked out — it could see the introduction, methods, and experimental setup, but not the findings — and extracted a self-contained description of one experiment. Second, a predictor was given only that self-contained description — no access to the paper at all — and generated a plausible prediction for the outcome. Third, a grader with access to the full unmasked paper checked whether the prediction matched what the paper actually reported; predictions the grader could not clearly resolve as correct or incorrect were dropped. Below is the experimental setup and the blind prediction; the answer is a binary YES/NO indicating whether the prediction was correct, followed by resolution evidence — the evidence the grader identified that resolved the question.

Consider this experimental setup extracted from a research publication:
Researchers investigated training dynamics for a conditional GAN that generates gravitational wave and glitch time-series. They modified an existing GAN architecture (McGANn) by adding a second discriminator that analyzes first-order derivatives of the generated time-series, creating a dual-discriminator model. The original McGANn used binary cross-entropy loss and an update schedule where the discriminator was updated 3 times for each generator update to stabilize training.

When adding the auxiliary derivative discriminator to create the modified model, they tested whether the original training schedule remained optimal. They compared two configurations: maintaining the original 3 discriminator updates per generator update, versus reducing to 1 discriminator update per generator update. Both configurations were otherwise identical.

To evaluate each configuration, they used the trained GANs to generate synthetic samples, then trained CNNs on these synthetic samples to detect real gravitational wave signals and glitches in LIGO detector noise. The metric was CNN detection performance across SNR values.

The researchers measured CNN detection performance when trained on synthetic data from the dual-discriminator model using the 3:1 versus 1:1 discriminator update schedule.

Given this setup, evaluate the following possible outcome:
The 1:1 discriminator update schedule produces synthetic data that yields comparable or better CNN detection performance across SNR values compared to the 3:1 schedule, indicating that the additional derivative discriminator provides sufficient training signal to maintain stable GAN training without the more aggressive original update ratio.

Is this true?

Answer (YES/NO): YES